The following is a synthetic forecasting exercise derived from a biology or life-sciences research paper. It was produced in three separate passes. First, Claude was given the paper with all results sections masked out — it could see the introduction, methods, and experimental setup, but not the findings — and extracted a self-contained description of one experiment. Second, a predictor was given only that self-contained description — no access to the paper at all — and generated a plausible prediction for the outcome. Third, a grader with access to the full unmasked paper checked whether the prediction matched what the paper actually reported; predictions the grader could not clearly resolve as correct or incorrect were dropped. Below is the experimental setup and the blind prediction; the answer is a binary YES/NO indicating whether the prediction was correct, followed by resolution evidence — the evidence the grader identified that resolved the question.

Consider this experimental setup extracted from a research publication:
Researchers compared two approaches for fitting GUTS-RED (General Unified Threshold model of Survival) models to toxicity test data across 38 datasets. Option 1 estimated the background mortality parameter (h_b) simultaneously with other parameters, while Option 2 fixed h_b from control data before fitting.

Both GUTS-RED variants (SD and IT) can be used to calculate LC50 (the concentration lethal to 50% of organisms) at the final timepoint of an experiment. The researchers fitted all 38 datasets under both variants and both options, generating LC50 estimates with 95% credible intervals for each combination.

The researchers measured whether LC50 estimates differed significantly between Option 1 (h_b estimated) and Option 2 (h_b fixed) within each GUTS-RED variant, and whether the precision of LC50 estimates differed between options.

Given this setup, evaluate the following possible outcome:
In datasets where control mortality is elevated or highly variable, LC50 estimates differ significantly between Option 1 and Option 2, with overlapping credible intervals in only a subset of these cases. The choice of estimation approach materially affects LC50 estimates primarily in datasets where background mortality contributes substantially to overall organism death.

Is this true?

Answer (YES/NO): NO